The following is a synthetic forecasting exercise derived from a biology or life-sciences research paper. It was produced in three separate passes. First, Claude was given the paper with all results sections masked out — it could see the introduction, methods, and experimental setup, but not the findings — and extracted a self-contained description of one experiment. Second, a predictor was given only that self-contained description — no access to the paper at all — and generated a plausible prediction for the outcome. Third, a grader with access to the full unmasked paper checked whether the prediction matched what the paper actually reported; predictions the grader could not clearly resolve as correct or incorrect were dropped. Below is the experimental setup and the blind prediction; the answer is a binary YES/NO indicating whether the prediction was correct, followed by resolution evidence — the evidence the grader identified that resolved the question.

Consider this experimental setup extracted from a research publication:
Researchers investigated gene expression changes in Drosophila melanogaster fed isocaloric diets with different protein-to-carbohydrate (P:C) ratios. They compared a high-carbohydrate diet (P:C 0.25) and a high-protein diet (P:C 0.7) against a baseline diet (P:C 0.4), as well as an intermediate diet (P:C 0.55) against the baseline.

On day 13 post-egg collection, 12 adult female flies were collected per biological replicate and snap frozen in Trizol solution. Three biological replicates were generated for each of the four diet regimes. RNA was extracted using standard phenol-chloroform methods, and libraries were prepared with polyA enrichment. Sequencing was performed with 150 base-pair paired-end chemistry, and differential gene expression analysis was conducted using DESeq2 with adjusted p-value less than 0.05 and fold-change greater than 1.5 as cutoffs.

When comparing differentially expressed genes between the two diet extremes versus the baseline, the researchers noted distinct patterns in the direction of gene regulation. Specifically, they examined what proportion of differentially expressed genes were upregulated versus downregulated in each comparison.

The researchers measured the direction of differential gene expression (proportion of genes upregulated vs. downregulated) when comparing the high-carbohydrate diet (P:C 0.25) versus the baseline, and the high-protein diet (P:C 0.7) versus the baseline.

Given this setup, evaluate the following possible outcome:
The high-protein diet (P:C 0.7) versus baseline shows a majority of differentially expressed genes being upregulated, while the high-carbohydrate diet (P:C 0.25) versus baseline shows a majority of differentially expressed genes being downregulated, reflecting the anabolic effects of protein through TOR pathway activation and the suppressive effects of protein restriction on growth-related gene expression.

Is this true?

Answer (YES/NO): NO